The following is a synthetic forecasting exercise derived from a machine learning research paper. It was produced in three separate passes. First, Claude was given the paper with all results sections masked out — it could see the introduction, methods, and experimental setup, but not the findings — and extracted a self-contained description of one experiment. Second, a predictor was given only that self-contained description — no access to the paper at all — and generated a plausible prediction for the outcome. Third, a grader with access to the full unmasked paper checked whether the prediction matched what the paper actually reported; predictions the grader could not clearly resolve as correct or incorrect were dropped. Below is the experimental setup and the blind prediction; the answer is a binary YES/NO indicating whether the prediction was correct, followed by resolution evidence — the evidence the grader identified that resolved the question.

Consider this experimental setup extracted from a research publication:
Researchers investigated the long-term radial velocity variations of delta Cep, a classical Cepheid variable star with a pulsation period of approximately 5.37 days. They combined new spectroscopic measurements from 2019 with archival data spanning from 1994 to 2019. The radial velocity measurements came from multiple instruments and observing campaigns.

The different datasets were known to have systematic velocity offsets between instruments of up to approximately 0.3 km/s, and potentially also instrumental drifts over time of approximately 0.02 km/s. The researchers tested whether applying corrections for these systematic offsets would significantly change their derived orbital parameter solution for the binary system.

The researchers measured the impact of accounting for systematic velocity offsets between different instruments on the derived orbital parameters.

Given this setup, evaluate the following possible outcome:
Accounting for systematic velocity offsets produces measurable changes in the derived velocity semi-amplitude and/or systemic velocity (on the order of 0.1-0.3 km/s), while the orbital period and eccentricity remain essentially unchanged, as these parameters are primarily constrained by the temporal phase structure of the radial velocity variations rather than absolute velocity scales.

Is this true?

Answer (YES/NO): NO